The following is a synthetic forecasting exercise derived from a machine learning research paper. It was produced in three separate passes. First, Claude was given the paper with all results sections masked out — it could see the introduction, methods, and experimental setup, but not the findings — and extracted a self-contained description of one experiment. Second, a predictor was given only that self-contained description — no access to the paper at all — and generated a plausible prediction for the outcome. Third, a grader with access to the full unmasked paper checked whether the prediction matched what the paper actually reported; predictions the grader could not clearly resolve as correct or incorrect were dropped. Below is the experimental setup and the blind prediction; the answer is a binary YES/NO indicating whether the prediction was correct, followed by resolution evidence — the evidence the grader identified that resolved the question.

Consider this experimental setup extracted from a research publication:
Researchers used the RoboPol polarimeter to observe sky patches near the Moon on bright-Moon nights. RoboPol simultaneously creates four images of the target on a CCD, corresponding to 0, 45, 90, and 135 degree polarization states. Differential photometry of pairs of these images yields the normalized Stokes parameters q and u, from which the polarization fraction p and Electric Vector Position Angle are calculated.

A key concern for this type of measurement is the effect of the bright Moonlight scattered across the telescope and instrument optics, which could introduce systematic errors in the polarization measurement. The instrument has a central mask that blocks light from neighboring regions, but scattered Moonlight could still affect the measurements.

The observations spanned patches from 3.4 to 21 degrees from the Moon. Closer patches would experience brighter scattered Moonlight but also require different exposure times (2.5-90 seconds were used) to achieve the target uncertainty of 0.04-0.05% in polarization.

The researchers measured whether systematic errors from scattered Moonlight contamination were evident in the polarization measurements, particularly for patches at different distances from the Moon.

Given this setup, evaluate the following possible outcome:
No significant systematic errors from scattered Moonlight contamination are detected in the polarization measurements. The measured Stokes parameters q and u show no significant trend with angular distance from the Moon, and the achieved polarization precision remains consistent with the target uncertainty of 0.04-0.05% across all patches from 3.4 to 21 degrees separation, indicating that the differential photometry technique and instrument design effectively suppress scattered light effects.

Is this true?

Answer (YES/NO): NO